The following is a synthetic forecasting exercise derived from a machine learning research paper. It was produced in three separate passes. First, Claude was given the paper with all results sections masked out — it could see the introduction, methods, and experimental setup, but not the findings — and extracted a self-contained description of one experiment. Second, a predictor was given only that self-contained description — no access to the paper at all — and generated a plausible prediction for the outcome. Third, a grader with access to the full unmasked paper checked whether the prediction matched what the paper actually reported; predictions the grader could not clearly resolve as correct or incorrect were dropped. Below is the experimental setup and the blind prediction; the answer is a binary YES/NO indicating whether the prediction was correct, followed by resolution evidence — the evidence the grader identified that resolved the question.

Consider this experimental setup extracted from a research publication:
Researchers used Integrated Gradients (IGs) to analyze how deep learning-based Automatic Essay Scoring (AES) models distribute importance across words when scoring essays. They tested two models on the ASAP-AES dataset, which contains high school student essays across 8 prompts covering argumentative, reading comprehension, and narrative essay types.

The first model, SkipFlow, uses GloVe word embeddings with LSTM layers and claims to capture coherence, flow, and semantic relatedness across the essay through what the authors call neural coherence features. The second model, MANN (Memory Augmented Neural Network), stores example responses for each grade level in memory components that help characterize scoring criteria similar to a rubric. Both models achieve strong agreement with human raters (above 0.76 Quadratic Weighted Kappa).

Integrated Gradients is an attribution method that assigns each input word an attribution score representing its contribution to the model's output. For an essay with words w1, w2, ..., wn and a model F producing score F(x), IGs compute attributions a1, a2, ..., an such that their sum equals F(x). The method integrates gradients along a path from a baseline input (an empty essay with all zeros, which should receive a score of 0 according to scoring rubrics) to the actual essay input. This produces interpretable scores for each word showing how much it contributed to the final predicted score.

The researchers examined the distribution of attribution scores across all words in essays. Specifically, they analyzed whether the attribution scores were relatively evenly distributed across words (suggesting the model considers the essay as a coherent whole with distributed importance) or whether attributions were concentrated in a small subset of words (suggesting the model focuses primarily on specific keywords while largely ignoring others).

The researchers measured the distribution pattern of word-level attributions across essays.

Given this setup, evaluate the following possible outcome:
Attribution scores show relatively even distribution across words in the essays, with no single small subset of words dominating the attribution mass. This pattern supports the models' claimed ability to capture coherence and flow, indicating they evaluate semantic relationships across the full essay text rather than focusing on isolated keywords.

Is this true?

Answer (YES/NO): NO